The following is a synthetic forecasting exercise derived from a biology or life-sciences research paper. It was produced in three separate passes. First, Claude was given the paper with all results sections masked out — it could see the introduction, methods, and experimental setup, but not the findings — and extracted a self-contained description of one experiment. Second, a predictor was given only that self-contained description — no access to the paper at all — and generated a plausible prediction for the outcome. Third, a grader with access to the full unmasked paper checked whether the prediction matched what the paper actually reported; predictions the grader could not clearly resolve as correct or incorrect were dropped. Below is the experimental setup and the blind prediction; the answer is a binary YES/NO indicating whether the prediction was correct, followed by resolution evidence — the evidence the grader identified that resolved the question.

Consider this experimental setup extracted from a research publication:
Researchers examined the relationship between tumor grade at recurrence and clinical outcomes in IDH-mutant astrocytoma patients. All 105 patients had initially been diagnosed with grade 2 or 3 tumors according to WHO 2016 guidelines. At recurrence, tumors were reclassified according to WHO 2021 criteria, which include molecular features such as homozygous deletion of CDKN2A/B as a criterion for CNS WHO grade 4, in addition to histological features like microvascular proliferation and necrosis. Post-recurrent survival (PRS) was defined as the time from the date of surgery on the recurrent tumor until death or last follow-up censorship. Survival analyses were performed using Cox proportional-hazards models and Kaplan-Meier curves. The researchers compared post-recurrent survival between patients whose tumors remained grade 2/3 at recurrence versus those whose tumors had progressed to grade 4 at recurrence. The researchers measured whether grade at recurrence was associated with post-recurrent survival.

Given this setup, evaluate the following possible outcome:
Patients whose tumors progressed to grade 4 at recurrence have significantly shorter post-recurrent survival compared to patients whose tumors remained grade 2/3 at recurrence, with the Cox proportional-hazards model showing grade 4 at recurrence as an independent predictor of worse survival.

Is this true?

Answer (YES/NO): NO